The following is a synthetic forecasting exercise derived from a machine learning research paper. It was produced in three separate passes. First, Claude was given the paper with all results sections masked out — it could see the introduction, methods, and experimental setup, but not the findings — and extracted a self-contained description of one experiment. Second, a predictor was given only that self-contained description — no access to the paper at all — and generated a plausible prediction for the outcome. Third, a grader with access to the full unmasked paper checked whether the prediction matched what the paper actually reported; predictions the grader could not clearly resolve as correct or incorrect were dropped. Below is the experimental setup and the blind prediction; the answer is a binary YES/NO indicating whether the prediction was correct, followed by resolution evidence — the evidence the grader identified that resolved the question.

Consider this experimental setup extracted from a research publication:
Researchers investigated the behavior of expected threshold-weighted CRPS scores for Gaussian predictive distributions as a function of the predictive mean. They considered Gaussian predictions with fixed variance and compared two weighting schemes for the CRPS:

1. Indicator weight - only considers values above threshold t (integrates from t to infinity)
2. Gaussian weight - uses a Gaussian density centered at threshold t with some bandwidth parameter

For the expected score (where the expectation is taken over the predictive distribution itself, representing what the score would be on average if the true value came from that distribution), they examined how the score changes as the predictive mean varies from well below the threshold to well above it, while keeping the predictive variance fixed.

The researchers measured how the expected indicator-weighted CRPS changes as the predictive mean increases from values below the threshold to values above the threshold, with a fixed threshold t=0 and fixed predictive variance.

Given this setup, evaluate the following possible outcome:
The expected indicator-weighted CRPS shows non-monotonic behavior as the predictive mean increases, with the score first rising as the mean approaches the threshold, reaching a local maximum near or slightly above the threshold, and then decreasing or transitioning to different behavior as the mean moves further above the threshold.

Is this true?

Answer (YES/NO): NO